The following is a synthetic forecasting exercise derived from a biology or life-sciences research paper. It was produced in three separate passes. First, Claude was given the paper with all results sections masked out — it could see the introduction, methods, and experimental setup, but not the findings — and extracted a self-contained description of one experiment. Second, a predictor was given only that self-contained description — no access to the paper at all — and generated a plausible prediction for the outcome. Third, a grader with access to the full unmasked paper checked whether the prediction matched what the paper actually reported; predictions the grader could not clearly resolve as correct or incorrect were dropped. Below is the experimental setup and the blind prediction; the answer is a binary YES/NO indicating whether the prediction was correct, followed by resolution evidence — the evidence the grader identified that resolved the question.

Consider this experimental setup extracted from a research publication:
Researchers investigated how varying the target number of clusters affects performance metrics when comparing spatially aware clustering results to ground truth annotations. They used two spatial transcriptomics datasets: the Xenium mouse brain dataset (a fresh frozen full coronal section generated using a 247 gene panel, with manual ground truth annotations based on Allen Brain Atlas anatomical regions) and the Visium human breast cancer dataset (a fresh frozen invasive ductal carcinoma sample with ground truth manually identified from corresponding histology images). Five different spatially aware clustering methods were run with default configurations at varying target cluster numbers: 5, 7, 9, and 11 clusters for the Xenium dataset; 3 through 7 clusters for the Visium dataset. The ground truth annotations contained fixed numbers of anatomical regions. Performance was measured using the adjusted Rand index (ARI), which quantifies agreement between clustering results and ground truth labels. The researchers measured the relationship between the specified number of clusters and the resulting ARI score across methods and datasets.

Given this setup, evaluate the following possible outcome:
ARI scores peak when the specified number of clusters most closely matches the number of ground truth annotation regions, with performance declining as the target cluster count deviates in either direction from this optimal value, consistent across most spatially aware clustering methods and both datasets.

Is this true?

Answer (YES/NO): NO